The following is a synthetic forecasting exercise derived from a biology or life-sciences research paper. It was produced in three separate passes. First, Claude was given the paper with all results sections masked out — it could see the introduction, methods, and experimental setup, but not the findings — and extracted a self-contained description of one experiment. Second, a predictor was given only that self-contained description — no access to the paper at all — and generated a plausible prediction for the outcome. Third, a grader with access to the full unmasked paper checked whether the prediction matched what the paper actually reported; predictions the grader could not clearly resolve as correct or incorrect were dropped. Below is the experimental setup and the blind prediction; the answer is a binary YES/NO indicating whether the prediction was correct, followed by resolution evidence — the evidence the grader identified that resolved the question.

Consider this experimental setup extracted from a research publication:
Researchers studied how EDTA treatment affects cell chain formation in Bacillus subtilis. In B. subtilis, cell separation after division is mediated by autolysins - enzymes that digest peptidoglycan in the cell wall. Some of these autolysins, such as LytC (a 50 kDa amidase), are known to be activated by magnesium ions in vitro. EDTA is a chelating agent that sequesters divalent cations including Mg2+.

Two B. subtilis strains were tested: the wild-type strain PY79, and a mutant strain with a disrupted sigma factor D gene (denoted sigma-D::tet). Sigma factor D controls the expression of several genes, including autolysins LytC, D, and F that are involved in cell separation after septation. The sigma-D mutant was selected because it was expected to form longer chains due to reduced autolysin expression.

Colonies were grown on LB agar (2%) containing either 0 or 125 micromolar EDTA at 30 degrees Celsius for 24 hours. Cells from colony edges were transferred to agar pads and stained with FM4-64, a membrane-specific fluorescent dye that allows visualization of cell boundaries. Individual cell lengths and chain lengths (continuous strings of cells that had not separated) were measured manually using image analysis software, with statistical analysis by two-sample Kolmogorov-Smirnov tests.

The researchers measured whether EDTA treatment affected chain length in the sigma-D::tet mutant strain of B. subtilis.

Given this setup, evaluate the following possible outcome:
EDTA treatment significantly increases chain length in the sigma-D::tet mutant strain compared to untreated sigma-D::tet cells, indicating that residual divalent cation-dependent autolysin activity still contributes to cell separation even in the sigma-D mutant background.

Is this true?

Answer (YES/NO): YES